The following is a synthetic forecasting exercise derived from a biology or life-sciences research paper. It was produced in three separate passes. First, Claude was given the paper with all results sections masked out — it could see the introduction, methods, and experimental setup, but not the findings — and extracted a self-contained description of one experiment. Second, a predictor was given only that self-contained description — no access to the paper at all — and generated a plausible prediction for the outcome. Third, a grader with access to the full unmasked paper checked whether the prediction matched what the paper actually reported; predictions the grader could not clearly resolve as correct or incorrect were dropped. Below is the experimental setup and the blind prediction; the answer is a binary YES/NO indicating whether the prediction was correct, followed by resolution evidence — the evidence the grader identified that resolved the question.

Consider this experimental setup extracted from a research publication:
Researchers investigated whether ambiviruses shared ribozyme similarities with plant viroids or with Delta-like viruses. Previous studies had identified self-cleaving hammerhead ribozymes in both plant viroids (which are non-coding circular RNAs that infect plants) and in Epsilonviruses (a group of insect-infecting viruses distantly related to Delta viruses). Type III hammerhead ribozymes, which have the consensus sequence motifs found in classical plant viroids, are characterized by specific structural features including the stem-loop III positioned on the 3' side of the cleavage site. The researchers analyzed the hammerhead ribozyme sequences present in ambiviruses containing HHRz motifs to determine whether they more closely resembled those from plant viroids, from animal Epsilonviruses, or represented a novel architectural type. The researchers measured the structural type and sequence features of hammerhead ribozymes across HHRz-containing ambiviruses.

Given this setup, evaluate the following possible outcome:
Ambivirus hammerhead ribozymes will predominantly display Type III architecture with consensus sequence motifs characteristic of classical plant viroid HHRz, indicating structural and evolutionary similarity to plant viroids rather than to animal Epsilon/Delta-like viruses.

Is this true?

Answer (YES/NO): NO